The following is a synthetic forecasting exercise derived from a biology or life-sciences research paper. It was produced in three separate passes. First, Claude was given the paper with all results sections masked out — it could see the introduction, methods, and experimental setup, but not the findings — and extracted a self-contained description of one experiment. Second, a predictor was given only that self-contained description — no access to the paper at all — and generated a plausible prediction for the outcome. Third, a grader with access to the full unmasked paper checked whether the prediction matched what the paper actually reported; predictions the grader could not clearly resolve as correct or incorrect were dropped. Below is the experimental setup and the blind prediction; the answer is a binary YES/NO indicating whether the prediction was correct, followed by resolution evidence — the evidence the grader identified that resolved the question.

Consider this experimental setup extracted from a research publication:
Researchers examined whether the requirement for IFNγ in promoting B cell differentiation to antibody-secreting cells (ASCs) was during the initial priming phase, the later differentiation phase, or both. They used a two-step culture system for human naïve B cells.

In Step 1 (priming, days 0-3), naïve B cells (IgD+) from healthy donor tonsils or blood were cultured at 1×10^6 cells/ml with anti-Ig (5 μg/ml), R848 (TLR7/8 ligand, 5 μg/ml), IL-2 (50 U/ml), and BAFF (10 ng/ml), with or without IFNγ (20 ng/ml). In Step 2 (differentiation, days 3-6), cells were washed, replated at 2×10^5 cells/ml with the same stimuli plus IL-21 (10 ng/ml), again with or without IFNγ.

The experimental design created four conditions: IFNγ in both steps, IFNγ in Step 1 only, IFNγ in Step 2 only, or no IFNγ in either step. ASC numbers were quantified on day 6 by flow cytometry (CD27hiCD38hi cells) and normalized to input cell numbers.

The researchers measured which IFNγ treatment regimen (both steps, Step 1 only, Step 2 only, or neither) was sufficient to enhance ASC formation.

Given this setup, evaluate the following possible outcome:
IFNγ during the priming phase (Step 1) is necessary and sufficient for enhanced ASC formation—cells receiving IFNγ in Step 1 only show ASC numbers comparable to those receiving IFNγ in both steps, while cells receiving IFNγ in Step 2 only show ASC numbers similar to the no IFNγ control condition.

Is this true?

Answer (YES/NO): YES